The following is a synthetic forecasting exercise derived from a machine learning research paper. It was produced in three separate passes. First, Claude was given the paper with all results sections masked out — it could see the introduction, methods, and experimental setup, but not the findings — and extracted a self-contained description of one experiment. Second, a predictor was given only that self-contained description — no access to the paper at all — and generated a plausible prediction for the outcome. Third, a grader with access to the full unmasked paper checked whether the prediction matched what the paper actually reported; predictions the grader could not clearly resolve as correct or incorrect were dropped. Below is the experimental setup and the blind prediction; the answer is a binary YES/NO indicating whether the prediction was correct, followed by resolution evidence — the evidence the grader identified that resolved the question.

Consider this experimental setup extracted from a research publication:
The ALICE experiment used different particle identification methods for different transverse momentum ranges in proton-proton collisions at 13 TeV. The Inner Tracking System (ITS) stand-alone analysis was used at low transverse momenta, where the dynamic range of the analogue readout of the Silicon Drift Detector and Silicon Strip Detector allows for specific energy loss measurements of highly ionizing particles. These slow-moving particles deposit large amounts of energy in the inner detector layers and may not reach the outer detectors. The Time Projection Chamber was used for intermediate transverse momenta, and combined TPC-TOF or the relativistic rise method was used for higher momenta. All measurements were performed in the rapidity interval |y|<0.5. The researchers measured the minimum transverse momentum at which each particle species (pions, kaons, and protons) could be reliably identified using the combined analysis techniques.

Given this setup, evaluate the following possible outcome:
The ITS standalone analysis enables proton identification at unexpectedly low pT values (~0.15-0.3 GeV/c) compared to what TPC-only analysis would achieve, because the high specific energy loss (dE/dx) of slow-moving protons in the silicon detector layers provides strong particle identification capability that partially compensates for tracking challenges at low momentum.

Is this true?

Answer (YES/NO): NO